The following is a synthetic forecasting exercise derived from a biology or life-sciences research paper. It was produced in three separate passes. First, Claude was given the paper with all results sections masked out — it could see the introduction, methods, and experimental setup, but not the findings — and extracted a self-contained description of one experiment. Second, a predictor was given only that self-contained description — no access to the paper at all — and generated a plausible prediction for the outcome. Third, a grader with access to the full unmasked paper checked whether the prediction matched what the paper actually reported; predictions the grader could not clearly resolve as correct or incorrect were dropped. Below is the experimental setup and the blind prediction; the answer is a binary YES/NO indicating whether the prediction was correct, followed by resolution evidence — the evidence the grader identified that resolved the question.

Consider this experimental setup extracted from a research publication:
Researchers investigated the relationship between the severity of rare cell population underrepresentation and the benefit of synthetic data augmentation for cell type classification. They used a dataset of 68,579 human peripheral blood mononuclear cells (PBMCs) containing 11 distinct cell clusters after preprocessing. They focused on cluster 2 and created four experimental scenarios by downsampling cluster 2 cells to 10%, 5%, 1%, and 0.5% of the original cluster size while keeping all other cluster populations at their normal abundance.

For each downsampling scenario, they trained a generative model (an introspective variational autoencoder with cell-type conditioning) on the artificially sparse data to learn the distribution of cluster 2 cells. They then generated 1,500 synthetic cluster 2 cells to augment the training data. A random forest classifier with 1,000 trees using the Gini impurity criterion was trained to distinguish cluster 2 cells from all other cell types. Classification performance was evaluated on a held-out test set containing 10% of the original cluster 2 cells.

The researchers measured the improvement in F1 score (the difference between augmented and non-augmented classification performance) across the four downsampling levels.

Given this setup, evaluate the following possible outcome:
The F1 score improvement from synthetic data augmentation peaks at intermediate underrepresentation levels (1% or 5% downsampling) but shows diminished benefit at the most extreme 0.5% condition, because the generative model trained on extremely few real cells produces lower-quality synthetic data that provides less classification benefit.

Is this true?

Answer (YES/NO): NO